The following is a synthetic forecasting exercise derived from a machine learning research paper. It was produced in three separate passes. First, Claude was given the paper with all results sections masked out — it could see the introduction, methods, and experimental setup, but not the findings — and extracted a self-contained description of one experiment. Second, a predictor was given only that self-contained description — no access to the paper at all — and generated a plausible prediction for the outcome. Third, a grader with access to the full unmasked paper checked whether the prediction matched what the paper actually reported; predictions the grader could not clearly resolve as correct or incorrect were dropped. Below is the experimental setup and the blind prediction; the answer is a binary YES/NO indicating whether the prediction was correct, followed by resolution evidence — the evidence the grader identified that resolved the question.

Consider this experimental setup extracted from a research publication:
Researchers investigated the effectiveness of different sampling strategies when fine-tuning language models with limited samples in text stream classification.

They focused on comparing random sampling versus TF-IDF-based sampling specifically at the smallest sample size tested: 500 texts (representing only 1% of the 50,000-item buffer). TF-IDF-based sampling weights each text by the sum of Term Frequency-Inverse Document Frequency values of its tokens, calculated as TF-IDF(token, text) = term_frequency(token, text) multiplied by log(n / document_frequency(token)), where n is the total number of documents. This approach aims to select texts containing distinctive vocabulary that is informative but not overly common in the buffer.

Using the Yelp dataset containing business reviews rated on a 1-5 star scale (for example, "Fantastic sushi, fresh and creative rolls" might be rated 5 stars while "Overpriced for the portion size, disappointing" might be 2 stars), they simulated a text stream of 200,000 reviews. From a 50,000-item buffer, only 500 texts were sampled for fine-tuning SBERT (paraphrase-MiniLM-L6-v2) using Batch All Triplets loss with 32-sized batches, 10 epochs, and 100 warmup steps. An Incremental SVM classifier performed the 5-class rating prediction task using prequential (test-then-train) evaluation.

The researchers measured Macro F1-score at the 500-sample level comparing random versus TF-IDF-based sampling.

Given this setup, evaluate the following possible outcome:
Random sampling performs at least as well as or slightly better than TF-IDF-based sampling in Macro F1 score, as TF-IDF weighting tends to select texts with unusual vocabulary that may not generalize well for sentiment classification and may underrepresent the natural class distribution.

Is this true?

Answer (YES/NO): NO